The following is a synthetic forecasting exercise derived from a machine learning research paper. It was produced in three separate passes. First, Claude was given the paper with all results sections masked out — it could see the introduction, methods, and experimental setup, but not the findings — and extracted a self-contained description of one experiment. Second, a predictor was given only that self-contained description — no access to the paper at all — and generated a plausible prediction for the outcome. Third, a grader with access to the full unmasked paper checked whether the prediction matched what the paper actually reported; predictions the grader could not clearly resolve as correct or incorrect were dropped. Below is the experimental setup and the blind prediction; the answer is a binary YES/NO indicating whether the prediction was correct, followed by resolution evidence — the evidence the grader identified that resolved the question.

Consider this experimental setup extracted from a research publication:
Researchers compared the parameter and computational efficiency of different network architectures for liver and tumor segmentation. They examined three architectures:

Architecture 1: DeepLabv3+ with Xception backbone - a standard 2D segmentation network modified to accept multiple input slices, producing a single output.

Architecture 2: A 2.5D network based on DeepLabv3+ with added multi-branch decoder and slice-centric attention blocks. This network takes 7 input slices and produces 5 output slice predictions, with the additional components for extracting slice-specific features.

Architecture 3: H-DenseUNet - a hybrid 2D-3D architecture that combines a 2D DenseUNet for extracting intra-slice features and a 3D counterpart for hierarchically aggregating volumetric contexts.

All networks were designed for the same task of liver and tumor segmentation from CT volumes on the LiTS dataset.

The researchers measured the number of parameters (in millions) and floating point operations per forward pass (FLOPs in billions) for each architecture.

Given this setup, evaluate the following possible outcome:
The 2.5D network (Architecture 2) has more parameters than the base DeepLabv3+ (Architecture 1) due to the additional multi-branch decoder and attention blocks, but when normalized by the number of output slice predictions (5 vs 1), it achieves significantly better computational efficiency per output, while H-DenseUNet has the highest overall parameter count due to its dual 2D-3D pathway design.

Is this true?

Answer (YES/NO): YES